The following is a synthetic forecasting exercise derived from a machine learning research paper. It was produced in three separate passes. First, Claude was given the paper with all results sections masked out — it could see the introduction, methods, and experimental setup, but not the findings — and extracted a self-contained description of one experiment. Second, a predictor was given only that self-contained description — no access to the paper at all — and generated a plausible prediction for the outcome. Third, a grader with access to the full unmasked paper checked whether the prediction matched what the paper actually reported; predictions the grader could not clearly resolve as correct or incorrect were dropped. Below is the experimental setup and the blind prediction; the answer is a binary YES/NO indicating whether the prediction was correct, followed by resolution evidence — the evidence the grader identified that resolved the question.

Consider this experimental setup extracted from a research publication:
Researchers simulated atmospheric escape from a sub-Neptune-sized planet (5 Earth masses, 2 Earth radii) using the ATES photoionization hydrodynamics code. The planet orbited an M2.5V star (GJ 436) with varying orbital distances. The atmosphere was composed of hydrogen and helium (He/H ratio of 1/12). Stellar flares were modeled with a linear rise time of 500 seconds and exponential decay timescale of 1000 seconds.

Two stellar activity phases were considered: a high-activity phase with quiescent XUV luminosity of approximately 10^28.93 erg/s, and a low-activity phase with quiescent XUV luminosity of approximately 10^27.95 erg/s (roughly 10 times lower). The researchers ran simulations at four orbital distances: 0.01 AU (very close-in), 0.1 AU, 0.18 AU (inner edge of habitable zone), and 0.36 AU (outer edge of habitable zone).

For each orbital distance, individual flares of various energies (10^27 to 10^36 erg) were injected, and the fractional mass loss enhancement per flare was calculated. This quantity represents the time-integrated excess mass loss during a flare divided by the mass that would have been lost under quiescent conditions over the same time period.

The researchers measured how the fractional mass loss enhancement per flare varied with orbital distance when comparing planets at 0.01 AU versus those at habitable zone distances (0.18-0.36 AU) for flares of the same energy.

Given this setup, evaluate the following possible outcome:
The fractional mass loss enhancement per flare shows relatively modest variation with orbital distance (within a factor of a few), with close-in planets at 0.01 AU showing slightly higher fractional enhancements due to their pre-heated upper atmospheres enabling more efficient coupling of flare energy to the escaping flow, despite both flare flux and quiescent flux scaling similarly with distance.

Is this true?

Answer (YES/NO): NO